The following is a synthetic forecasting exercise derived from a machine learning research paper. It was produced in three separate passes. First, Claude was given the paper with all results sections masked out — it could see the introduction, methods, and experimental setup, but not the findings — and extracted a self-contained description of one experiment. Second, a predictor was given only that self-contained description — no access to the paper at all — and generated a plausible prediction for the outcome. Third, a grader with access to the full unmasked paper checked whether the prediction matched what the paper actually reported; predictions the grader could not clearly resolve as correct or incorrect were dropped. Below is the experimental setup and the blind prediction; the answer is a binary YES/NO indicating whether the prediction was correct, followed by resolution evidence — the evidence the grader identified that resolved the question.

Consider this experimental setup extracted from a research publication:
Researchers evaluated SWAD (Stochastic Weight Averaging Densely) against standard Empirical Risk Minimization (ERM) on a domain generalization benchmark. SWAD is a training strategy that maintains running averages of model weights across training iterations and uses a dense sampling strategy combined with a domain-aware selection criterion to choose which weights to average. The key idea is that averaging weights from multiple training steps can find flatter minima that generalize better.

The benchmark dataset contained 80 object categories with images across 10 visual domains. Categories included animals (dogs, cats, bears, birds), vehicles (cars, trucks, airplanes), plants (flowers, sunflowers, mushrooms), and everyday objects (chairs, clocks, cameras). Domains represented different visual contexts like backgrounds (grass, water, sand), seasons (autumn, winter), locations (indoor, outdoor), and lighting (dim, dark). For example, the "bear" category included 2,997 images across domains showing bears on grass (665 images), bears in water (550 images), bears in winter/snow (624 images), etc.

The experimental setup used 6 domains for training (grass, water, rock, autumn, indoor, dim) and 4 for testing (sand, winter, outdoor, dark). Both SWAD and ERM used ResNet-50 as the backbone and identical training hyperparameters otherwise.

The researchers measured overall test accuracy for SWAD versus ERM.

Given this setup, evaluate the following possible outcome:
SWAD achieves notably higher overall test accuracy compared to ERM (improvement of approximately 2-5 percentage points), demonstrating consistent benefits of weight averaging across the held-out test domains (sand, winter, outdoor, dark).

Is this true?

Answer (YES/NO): YES